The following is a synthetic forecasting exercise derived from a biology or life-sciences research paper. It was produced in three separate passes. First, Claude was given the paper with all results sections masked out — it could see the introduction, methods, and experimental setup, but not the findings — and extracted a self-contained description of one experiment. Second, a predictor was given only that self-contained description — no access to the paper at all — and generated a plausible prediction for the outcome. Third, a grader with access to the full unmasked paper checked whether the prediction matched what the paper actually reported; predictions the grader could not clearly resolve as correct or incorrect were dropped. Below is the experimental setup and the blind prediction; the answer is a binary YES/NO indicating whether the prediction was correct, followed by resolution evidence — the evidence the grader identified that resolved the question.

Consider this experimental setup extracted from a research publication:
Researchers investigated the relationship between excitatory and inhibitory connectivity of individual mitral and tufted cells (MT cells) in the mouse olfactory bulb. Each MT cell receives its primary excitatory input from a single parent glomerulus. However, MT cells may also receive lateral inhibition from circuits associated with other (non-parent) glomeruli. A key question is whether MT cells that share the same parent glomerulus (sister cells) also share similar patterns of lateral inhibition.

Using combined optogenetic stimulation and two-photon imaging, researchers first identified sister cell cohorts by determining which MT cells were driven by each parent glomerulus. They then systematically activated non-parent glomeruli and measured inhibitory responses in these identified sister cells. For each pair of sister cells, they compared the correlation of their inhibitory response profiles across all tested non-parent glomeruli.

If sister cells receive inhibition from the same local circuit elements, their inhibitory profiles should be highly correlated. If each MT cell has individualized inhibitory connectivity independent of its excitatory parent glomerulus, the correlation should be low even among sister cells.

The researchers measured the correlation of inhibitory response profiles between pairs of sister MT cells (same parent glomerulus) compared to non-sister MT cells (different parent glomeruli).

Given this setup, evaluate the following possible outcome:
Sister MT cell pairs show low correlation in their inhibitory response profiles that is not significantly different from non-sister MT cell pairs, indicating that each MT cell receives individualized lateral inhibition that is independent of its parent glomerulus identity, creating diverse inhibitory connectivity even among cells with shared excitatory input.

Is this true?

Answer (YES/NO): YES